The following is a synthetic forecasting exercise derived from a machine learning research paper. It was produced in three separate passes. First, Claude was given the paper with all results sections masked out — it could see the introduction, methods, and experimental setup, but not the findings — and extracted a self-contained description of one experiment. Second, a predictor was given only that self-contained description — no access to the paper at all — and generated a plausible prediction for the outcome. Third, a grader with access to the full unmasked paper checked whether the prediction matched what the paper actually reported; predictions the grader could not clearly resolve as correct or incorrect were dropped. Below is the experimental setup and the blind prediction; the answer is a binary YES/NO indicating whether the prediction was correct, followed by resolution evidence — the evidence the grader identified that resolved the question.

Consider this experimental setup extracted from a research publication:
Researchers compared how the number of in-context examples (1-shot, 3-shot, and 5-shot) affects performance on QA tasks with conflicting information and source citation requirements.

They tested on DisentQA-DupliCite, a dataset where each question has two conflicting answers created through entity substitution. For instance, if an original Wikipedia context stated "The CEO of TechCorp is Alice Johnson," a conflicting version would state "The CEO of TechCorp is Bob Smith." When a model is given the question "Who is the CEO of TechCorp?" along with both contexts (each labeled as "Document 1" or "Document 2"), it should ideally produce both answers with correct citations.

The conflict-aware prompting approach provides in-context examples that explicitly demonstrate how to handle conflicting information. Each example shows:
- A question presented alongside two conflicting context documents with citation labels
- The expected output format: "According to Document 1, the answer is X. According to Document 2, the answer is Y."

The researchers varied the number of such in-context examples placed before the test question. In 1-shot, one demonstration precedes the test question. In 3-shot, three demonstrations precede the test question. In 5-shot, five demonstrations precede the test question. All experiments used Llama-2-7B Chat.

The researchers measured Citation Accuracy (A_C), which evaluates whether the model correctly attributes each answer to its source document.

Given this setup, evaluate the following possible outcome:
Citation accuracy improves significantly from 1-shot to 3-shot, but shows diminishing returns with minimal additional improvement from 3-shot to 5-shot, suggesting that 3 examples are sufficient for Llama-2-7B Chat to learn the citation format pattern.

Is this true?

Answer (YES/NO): NO